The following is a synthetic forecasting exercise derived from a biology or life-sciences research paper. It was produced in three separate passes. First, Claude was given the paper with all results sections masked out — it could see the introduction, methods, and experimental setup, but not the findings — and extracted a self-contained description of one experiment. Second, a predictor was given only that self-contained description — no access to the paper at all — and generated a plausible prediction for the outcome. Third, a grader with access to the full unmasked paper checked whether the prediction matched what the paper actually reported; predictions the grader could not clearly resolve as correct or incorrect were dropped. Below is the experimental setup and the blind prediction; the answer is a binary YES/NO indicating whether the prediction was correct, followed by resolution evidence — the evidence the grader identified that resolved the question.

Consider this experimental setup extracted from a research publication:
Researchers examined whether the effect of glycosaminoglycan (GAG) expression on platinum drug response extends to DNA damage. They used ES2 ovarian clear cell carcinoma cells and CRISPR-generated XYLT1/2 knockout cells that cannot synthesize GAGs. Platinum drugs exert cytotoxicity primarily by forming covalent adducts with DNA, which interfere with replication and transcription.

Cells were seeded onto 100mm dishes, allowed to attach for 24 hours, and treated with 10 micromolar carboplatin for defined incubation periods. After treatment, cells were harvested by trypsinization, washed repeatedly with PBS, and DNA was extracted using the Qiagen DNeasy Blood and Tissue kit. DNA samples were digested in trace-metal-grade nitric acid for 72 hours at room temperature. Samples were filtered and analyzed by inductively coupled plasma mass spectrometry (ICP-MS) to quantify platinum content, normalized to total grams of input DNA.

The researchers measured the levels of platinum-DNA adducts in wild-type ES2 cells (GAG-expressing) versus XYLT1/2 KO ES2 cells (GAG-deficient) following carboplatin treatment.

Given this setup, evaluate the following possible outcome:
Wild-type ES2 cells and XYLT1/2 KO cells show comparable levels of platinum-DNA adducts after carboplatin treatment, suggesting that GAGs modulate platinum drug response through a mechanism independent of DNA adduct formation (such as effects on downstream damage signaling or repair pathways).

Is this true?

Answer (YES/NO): NO